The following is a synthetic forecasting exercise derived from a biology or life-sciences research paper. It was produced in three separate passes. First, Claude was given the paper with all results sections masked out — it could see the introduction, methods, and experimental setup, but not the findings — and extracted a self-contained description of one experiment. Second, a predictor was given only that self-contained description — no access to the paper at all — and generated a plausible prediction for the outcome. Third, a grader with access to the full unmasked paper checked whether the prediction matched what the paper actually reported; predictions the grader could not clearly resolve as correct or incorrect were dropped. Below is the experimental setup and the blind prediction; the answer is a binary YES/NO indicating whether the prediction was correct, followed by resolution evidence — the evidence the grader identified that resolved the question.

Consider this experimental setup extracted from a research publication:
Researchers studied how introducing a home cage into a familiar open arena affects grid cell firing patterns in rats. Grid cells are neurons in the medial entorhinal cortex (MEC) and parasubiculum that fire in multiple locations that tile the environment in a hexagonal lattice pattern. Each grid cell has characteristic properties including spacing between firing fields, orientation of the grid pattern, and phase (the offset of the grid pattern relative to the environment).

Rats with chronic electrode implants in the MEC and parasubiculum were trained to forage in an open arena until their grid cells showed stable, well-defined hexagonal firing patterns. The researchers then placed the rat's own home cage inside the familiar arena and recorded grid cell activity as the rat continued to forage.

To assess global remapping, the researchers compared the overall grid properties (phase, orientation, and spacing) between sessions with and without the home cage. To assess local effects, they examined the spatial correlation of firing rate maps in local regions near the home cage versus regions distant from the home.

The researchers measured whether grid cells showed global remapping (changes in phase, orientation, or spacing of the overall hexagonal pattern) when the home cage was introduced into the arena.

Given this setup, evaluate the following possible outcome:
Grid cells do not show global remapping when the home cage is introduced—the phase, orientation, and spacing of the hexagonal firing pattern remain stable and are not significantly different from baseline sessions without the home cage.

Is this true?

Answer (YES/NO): YES